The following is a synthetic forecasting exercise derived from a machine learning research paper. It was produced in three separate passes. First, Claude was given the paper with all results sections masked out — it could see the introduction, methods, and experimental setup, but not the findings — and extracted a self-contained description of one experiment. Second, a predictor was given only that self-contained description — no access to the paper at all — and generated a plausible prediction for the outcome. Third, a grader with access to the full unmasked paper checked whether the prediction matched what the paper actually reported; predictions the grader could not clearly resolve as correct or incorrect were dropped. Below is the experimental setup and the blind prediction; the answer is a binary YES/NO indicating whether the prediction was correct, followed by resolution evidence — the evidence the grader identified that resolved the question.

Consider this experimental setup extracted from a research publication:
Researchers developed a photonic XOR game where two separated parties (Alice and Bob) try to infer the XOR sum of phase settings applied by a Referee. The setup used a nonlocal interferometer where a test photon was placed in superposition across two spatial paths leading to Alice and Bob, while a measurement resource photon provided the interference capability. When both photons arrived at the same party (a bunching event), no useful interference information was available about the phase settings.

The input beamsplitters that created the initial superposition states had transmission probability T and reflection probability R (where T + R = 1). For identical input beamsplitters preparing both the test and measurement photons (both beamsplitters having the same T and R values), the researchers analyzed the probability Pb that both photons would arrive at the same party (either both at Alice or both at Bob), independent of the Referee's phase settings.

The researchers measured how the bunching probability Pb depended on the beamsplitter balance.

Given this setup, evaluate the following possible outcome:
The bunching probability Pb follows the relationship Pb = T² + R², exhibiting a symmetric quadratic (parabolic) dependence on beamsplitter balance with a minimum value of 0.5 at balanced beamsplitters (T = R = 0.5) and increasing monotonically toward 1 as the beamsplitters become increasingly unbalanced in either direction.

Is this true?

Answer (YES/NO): NO